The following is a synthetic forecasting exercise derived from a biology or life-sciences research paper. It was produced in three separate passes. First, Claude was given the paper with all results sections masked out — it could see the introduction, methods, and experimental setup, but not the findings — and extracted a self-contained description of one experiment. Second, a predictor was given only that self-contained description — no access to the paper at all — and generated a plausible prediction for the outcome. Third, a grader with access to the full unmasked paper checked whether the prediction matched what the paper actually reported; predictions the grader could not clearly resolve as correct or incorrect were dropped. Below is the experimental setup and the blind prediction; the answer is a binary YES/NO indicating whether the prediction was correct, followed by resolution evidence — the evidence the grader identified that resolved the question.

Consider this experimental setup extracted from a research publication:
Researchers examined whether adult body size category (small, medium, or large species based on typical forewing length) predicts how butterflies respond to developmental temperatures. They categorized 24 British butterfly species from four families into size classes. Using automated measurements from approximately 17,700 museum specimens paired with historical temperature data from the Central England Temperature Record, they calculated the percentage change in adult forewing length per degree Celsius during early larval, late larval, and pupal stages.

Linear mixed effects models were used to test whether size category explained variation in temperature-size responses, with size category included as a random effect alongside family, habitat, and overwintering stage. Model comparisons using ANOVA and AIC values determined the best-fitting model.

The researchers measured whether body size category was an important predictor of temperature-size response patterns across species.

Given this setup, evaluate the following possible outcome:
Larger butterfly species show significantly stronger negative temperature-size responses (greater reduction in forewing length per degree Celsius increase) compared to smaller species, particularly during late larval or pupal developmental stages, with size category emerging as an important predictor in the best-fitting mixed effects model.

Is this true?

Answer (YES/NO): NO